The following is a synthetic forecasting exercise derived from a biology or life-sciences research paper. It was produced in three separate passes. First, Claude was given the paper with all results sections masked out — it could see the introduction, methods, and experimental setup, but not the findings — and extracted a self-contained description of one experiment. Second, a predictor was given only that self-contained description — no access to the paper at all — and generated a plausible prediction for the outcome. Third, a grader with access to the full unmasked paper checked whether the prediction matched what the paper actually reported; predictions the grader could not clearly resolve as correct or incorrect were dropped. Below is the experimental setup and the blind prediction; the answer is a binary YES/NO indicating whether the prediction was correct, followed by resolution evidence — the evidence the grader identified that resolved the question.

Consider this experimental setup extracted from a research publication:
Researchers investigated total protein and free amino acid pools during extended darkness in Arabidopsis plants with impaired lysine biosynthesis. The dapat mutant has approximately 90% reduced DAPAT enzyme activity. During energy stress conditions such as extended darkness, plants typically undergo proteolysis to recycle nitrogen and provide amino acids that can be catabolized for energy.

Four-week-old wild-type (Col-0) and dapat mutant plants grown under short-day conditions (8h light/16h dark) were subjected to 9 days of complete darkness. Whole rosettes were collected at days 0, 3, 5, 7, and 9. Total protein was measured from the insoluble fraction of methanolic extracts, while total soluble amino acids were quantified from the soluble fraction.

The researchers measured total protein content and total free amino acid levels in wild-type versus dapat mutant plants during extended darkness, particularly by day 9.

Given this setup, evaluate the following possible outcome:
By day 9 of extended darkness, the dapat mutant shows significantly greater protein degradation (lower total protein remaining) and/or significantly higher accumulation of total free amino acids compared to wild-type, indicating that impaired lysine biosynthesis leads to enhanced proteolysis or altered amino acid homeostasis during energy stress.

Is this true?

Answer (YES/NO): YES